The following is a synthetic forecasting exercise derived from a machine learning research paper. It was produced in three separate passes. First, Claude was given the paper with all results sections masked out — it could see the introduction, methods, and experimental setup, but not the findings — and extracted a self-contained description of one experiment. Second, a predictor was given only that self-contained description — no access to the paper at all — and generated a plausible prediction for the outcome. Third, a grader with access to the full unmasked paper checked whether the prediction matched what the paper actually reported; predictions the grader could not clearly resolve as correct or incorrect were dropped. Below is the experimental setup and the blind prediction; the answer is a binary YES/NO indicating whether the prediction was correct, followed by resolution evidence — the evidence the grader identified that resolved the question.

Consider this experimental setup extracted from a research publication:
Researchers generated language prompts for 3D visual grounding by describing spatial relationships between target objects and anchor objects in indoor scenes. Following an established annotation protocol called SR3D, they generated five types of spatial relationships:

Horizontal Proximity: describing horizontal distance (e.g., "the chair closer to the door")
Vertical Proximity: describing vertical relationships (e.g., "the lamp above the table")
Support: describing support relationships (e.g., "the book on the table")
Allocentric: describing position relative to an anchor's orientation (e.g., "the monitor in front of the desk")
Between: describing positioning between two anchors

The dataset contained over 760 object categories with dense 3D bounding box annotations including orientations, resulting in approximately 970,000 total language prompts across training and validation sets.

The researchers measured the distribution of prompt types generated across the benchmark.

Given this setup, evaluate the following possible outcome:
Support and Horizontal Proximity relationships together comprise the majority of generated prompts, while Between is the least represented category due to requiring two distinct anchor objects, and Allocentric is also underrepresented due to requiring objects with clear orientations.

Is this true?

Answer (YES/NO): NO